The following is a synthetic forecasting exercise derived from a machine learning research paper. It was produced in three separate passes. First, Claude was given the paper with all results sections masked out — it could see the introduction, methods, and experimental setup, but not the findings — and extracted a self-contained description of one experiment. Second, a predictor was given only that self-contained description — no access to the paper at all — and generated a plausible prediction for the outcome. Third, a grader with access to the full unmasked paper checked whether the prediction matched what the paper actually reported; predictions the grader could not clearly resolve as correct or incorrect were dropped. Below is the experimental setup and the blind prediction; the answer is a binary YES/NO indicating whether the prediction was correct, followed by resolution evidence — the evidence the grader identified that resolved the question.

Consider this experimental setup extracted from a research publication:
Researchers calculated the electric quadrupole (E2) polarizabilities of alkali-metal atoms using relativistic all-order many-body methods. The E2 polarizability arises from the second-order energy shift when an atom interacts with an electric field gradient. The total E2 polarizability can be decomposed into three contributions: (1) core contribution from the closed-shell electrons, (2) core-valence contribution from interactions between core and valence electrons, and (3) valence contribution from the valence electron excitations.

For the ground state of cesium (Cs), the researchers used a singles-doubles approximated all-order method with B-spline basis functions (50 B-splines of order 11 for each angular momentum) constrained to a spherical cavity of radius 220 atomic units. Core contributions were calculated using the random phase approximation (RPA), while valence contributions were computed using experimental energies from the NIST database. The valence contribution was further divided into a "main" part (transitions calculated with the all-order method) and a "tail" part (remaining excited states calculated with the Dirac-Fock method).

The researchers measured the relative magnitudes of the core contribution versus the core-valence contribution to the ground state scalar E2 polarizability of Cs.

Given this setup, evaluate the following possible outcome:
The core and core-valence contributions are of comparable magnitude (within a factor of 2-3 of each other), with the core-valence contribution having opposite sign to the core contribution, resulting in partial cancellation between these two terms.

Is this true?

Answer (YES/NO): NO